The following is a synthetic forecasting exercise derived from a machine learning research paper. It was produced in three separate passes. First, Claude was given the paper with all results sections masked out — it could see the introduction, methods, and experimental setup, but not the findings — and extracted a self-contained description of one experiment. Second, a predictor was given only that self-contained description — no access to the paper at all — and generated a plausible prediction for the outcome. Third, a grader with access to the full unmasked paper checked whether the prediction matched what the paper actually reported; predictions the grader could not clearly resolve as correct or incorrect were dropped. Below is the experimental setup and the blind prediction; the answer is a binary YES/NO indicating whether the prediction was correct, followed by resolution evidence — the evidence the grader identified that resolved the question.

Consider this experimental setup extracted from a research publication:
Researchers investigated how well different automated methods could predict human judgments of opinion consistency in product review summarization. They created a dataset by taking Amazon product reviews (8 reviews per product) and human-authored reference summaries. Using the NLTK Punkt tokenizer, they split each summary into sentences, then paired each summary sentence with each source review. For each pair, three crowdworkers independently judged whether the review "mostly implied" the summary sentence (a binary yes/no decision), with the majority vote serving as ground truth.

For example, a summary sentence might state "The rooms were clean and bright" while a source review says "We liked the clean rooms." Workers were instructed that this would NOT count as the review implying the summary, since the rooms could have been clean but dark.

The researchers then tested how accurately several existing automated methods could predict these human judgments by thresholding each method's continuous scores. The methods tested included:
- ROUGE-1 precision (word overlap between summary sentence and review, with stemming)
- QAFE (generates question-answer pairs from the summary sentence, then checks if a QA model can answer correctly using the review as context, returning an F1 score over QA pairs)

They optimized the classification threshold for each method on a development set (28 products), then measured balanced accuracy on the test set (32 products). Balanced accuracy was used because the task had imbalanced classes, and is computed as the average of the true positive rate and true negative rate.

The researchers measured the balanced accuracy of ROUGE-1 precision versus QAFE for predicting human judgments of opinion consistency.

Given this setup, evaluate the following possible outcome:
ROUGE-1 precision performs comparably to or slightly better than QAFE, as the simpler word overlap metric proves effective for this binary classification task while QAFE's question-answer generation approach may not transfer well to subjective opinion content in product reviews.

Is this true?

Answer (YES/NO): YES